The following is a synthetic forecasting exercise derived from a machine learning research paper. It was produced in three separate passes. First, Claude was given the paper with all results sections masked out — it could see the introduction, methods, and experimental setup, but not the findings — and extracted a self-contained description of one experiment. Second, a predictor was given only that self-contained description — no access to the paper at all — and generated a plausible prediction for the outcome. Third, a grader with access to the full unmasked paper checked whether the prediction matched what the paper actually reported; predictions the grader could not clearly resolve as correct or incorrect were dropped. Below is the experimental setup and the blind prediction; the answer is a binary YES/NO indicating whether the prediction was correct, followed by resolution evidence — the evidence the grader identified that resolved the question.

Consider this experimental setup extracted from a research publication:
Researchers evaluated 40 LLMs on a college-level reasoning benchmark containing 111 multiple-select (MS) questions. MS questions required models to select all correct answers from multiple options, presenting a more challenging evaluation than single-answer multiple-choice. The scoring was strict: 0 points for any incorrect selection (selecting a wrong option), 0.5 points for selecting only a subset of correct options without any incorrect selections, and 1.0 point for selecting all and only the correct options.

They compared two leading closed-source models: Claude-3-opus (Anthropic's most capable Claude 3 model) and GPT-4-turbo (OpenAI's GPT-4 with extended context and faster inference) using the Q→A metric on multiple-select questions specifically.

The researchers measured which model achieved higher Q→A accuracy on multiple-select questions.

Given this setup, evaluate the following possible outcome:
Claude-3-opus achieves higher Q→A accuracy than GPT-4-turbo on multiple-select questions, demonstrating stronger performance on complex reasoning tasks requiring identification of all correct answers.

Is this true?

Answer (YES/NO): YES